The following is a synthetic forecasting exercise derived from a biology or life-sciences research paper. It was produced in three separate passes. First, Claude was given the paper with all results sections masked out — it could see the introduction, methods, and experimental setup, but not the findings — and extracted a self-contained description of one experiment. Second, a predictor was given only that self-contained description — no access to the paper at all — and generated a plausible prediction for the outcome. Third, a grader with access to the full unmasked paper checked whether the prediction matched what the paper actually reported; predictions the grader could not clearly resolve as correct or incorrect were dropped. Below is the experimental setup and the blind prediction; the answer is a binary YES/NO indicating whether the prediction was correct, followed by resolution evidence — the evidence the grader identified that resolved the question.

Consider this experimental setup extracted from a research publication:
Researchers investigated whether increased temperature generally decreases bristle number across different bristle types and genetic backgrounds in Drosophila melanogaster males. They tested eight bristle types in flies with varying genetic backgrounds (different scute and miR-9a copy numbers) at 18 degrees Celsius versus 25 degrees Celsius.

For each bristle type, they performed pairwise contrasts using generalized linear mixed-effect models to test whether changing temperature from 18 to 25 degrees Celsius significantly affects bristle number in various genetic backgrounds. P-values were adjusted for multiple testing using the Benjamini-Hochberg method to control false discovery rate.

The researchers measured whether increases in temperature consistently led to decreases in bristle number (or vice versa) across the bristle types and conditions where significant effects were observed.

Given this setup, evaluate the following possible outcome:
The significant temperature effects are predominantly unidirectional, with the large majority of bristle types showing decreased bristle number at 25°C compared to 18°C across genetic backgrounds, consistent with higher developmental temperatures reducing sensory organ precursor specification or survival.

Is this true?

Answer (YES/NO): YES